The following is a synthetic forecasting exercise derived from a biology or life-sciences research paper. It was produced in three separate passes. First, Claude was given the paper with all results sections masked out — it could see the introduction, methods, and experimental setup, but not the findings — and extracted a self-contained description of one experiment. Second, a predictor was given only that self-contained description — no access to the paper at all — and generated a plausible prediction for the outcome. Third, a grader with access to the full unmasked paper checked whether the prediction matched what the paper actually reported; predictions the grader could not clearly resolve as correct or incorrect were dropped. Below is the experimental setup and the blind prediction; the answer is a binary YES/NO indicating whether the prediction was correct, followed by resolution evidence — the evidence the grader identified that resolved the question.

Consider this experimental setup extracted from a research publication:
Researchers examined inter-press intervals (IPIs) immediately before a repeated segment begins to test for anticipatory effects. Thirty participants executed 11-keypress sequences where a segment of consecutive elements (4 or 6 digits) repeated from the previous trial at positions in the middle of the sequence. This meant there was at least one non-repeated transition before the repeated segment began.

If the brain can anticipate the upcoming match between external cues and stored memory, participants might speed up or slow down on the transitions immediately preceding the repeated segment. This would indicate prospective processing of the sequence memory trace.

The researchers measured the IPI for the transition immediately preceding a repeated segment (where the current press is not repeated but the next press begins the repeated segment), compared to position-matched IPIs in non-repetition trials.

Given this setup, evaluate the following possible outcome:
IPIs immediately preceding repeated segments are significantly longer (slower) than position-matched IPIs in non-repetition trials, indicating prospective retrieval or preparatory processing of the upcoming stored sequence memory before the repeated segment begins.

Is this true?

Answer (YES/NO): NO